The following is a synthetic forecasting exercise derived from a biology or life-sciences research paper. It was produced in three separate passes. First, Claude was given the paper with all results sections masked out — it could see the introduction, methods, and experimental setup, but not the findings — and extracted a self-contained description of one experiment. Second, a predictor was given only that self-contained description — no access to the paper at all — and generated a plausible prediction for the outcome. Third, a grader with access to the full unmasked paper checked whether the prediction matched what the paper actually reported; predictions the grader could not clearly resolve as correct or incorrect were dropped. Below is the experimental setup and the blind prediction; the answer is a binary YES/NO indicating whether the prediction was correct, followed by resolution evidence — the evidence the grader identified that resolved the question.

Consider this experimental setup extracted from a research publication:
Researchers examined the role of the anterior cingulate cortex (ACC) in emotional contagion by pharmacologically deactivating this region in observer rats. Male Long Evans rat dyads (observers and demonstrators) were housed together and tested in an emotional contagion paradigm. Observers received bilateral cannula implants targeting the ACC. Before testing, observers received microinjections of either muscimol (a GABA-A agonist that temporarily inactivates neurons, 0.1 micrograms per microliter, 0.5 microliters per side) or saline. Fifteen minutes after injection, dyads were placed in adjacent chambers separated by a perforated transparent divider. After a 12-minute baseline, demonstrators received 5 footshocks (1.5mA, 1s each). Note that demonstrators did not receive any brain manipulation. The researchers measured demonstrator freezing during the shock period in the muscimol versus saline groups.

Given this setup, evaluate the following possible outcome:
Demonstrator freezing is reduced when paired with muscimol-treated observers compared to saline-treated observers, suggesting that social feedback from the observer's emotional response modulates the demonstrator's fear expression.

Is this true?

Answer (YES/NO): YES